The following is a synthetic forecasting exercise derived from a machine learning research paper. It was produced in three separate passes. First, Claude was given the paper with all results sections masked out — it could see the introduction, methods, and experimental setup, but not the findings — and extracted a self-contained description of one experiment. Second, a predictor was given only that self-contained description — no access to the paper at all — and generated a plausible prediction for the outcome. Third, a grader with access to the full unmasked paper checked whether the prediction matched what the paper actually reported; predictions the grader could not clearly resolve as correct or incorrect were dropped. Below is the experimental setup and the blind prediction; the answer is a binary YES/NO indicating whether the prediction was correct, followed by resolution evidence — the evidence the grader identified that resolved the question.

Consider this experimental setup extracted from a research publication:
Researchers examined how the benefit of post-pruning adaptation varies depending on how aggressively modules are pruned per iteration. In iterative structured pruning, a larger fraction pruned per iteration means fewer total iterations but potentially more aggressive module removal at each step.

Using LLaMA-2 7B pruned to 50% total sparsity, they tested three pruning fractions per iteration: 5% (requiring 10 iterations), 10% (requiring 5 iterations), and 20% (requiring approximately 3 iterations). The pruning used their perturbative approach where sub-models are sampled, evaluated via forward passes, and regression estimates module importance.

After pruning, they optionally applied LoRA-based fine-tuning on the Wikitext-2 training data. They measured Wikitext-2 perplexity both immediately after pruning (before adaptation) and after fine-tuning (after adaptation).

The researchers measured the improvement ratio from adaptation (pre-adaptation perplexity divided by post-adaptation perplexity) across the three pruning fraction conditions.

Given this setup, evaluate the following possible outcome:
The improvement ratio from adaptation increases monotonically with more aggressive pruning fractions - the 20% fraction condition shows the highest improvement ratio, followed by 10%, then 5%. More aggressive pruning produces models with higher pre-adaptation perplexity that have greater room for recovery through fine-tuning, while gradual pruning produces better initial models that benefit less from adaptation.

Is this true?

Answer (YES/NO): YES